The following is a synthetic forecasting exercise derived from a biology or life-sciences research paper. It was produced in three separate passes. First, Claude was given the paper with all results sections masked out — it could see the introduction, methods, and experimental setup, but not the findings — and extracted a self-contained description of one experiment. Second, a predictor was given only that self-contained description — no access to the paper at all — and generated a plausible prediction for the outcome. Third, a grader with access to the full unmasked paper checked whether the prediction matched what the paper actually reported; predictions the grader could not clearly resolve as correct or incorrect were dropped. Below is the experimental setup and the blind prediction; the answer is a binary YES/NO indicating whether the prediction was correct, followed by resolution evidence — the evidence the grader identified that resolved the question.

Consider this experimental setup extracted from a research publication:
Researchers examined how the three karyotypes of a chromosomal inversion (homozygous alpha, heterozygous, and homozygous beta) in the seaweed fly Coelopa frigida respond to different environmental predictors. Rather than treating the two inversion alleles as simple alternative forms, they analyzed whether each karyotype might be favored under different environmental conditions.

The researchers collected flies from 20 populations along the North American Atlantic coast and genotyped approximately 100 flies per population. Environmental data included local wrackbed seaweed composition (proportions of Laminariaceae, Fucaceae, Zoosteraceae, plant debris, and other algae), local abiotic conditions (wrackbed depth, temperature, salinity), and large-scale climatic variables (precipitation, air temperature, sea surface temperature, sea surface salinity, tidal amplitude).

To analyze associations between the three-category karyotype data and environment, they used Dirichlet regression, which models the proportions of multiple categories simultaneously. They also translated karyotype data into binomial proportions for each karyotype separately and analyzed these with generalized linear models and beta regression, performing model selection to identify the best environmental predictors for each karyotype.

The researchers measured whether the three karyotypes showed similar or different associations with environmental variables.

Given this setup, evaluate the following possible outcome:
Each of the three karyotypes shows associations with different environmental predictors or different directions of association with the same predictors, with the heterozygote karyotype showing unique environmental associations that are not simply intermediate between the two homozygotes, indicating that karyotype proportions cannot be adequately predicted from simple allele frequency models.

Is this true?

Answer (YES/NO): YES